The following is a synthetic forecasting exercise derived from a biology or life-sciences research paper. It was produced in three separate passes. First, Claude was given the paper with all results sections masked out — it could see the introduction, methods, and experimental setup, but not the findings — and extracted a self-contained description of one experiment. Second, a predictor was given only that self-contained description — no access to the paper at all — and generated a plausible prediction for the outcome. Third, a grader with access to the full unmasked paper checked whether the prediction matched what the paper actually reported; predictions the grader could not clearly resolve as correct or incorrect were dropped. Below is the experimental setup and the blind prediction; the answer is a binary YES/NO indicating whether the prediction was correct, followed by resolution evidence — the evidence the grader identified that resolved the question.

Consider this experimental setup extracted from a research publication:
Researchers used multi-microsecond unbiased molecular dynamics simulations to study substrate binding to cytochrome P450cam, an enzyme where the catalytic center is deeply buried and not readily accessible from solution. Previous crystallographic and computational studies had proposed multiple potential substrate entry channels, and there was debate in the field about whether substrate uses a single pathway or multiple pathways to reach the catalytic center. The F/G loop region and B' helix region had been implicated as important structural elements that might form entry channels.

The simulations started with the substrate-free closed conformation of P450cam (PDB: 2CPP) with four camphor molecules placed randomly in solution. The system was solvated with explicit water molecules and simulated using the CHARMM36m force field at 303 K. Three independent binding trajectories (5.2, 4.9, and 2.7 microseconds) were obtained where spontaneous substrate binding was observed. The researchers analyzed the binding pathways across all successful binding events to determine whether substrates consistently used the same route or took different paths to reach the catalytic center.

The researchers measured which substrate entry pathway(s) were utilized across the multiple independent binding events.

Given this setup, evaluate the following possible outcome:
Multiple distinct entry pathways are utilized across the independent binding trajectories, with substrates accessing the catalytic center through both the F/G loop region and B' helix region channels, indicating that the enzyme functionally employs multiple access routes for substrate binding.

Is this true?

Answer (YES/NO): NO